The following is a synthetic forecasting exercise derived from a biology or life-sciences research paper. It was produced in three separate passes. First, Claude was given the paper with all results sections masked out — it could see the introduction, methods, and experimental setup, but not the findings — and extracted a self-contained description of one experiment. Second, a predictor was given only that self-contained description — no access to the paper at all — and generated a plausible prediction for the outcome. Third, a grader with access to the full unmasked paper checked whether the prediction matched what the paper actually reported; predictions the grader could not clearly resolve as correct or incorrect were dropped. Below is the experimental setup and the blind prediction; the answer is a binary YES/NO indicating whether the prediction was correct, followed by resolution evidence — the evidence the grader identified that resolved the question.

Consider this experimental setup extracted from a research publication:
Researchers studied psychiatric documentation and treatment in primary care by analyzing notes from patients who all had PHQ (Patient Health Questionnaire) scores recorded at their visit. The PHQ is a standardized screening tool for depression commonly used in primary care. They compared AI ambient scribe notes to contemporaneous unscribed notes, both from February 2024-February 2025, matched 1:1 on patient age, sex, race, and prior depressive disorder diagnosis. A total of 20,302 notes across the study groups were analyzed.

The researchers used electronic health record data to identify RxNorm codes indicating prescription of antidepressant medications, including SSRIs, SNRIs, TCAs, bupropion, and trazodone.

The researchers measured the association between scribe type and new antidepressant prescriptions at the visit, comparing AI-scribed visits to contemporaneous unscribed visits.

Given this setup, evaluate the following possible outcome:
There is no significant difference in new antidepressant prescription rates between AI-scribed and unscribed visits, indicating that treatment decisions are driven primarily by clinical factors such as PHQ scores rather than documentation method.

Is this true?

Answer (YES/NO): YES